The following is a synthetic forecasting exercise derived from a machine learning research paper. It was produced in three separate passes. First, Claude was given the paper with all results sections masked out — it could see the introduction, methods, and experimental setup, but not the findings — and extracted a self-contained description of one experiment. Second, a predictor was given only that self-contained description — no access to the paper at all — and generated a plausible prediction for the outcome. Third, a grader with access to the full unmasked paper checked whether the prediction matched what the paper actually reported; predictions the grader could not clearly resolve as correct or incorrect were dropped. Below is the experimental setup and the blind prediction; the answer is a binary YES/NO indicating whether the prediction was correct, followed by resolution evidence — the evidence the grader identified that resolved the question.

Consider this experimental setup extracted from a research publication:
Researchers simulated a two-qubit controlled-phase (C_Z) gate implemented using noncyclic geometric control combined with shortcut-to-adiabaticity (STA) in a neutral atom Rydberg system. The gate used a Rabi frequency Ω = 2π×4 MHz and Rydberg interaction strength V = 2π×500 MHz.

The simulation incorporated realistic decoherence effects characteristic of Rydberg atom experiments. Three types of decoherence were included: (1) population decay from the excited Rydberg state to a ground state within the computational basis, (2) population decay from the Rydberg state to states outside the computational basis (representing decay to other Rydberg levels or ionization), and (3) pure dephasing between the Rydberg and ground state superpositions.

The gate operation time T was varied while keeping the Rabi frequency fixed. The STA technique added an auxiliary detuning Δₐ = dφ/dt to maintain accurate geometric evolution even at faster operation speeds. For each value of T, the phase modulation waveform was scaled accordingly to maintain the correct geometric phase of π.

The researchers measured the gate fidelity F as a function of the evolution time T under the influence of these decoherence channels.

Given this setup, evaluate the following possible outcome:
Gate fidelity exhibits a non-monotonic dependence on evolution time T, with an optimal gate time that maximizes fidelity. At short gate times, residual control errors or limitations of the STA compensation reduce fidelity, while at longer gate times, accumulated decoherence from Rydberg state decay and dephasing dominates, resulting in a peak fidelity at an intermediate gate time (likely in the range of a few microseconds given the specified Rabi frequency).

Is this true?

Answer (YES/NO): NO